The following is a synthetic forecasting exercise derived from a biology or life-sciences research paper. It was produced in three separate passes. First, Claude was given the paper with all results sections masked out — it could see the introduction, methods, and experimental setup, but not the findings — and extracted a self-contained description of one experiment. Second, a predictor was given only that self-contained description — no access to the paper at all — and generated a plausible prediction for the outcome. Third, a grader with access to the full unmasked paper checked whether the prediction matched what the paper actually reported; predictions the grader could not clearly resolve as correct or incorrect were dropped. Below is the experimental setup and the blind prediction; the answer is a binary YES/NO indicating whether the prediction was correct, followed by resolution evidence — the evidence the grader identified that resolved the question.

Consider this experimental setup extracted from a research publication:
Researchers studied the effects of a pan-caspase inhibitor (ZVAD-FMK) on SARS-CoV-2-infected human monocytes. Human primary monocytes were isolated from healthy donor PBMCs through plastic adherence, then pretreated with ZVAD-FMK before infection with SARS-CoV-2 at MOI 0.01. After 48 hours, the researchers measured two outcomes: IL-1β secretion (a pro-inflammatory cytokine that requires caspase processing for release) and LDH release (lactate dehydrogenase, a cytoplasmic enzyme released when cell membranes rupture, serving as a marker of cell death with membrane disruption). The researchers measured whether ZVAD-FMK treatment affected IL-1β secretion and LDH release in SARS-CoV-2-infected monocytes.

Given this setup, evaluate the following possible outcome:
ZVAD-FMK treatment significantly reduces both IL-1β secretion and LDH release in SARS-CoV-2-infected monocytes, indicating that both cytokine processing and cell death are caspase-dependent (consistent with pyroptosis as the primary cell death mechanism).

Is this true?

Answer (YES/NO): NO